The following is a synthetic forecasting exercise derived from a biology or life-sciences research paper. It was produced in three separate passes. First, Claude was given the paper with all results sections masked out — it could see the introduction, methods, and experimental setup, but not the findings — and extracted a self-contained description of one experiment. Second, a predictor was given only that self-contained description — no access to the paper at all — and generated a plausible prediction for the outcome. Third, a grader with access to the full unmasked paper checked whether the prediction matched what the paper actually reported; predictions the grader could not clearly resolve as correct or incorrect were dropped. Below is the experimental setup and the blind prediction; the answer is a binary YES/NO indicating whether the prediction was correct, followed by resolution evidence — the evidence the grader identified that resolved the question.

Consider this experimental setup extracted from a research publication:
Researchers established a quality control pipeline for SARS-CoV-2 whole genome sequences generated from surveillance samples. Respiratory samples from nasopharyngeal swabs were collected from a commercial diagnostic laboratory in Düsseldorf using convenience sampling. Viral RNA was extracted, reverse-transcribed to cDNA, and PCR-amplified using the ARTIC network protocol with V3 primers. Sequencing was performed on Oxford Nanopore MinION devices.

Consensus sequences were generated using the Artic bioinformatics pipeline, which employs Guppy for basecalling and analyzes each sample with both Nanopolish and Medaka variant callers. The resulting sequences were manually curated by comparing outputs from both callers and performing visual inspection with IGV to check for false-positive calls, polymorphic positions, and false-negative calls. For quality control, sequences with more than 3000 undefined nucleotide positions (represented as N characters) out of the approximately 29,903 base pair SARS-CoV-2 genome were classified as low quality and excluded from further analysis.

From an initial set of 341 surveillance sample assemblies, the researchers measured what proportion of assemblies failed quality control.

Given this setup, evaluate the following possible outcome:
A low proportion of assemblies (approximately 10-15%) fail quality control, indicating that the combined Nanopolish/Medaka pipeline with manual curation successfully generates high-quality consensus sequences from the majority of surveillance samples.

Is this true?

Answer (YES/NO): NO